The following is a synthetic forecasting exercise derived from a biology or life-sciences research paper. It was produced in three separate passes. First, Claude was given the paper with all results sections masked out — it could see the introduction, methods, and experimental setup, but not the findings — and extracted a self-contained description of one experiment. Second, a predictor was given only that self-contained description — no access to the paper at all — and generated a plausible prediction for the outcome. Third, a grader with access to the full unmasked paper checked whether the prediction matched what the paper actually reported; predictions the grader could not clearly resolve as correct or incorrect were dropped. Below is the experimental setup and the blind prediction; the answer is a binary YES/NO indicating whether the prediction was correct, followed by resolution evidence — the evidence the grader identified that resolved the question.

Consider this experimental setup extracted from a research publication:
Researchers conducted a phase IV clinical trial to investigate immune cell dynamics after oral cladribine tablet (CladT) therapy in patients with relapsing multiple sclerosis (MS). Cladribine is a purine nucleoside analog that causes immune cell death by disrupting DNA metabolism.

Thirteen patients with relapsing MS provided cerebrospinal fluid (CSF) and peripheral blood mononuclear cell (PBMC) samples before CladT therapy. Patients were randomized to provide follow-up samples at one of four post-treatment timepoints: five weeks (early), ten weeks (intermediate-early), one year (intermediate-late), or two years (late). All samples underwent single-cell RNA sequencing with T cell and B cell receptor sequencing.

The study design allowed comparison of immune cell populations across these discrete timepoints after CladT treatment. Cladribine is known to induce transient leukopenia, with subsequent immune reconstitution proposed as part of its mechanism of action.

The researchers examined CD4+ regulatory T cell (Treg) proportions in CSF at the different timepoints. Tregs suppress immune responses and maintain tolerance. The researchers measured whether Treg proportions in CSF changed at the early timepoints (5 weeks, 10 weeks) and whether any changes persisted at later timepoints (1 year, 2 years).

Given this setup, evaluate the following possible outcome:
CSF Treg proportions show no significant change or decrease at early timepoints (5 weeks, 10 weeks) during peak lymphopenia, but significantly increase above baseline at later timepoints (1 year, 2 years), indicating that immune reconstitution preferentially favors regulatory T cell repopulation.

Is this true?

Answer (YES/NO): NO